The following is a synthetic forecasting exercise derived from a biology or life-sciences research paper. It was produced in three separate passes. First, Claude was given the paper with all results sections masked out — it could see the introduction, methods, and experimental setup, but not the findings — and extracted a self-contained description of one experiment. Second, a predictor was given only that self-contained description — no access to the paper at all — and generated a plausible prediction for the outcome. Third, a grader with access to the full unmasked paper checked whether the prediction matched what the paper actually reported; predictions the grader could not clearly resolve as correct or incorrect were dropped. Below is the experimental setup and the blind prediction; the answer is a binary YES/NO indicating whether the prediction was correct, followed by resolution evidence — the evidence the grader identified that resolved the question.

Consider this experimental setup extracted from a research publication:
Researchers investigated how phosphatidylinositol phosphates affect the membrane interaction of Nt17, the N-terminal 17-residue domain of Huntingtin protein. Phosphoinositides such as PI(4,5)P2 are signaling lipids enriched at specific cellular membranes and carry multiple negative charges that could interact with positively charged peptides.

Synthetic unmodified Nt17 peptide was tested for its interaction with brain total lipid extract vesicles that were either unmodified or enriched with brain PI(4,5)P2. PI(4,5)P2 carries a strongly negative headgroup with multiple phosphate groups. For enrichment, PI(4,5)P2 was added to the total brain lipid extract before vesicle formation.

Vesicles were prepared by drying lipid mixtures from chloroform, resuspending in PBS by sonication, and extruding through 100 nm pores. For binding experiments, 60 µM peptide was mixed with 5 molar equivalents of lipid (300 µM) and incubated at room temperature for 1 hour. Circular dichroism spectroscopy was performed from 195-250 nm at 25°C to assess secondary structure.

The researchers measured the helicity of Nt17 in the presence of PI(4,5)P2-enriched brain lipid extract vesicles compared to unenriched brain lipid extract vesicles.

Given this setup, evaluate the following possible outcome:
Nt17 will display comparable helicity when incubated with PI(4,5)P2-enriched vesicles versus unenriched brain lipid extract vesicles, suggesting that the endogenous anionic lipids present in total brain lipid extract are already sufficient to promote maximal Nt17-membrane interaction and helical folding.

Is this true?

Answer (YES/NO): NO